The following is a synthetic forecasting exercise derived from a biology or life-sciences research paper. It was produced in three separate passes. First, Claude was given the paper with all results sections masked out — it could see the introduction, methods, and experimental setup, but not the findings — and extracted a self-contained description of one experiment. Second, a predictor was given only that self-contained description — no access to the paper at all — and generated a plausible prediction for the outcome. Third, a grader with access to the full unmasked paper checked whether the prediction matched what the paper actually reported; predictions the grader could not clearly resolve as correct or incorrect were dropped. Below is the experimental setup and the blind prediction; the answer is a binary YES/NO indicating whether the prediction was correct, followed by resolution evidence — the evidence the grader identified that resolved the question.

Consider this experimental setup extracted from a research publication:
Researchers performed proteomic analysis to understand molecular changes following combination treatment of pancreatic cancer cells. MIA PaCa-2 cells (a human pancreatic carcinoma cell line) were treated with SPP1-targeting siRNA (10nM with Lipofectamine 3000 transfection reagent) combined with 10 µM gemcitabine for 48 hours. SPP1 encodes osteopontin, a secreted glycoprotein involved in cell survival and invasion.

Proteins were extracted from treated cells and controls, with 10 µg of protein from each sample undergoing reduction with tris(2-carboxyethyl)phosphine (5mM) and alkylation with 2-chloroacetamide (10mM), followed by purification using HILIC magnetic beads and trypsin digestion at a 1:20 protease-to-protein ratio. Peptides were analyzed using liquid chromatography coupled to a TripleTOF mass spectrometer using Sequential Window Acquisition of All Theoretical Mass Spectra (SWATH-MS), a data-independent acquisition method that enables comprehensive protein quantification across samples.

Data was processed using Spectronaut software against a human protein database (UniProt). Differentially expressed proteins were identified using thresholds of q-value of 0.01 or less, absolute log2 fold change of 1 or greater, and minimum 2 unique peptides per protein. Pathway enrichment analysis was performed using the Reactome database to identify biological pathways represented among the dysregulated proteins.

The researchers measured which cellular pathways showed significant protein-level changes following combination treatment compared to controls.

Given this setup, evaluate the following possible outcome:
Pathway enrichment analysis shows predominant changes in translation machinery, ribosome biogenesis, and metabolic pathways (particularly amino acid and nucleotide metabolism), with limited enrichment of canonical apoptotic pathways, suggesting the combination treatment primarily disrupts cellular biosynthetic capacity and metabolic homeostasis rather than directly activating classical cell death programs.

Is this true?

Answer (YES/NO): NO